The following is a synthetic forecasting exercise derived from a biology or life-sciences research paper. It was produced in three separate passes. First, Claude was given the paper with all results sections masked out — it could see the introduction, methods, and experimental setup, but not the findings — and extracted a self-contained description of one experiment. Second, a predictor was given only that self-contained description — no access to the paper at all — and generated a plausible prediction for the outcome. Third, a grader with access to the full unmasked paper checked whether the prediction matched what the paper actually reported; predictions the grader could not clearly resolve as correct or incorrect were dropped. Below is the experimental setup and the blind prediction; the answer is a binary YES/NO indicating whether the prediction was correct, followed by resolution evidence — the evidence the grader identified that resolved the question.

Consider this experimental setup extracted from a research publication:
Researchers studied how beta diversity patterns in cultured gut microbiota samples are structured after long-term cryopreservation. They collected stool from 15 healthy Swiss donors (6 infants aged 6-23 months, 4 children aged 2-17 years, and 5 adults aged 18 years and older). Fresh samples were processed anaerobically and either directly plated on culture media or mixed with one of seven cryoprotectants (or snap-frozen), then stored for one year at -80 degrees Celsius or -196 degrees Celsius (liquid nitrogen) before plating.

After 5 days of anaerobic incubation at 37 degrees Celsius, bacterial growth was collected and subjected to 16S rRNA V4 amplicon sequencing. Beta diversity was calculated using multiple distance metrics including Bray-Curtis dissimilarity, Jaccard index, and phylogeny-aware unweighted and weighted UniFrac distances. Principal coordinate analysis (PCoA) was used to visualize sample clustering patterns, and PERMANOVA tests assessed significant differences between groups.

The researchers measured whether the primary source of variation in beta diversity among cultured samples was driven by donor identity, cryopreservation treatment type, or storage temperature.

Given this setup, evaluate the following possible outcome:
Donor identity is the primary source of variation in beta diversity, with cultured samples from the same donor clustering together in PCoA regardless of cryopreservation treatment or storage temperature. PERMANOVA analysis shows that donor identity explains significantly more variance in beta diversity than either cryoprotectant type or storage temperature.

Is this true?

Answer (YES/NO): YES